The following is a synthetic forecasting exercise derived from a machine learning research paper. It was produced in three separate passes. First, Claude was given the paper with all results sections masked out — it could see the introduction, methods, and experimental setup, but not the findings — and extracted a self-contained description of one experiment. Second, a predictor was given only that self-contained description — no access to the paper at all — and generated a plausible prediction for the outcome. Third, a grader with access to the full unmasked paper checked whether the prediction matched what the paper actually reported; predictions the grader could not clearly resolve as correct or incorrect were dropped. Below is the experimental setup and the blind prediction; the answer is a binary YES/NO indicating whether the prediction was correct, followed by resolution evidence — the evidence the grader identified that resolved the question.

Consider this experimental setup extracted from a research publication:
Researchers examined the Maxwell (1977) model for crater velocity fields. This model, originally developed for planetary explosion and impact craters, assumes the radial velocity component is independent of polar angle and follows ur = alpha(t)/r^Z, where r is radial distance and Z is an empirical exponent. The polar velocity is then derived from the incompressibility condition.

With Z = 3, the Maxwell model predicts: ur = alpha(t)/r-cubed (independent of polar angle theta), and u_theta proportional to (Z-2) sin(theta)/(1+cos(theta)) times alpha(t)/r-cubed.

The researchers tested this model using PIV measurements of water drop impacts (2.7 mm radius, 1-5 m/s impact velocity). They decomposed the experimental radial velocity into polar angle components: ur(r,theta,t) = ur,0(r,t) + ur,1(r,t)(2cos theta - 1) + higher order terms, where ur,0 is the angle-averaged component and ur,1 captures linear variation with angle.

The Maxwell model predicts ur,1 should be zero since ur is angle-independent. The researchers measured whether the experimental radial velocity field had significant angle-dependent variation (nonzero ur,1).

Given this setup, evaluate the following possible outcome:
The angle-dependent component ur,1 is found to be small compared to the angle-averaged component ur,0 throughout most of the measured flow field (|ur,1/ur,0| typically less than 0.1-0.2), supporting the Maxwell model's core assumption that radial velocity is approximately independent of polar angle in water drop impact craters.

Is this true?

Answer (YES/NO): NO